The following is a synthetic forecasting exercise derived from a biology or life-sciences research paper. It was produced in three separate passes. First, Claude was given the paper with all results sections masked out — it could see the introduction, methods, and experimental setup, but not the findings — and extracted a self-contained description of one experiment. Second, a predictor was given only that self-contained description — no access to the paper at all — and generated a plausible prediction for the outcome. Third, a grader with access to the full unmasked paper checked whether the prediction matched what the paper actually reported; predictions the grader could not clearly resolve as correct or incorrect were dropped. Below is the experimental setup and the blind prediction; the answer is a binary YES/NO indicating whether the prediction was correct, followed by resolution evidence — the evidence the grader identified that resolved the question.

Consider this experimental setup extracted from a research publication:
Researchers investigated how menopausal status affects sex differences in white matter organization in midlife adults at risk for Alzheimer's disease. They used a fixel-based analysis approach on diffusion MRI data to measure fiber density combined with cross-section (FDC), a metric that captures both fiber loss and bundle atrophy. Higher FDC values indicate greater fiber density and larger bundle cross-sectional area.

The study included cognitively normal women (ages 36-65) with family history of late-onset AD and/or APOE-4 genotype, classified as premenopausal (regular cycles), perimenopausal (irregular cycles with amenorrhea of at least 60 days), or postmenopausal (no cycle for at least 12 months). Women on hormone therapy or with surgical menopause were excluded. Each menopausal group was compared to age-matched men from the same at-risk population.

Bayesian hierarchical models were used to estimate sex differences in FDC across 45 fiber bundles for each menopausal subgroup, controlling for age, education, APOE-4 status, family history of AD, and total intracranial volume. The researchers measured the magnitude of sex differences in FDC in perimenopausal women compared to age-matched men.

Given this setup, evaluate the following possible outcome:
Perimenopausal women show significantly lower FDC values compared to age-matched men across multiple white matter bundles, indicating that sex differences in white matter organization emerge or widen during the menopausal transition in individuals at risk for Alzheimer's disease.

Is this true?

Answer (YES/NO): NO